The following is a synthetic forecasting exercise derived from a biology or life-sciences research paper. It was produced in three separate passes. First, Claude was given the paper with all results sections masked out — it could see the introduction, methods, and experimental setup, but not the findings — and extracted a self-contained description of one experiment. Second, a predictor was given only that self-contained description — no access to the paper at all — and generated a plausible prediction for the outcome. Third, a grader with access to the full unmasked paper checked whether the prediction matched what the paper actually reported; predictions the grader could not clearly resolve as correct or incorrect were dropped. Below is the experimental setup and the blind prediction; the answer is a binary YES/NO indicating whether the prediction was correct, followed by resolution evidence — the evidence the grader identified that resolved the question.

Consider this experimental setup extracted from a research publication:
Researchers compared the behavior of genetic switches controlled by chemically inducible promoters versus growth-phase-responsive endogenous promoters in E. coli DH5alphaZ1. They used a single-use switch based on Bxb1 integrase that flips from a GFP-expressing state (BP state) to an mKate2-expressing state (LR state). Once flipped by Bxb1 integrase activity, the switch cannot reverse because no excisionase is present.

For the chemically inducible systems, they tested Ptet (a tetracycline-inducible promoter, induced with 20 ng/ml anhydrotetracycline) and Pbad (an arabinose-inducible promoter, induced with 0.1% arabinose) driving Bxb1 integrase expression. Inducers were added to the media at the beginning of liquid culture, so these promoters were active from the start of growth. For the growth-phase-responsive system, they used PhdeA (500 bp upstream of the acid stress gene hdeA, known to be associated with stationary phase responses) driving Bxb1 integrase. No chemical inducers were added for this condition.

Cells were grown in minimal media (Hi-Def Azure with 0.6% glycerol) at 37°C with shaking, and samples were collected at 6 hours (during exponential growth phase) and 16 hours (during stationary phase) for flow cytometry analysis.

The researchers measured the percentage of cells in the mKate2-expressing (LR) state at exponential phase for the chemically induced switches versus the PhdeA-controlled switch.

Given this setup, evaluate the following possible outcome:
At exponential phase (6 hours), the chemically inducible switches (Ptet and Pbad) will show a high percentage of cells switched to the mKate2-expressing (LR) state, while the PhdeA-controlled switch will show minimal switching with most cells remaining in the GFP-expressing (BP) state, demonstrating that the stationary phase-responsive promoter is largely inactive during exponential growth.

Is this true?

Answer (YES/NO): YES